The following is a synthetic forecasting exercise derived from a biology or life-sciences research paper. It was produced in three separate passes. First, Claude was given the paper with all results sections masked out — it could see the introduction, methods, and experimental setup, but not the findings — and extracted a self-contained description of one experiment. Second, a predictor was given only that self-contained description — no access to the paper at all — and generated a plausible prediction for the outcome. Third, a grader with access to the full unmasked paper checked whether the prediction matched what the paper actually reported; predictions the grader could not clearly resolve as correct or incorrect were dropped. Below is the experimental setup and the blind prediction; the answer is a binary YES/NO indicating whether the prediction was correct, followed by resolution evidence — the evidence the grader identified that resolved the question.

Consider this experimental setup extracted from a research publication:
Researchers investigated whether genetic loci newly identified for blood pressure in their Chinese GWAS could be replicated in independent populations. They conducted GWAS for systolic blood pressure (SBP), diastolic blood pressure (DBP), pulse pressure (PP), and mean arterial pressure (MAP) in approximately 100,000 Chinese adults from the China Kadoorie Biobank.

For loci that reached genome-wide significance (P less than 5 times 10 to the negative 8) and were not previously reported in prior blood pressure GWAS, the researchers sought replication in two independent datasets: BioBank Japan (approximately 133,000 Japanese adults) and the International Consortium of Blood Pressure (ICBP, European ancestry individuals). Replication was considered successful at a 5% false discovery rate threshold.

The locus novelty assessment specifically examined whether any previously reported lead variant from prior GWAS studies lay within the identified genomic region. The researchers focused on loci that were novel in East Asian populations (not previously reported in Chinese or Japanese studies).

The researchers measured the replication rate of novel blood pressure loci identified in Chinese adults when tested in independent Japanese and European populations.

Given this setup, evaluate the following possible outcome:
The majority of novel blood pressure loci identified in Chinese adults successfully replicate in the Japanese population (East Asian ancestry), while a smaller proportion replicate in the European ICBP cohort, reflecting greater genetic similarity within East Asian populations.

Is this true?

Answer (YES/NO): NO